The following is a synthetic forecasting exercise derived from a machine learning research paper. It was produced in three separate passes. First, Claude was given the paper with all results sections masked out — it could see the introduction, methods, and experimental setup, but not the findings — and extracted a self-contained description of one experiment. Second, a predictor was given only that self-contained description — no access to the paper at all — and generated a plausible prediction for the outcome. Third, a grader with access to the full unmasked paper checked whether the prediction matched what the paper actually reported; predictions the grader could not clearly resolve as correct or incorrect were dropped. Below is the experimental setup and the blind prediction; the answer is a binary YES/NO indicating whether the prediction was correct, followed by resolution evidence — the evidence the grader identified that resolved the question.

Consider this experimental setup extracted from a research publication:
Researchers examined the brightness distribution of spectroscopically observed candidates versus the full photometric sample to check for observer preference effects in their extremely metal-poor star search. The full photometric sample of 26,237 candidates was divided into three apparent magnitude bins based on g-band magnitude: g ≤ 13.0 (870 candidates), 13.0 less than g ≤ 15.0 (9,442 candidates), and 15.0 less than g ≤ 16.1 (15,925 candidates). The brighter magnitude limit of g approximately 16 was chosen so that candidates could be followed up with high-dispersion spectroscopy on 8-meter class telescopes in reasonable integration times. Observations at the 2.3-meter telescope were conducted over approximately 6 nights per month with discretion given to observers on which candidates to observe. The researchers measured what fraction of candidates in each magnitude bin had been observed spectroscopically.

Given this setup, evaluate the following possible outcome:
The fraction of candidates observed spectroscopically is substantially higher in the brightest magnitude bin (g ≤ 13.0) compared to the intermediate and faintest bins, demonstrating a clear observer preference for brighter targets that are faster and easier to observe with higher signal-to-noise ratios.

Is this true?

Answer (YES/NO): YES